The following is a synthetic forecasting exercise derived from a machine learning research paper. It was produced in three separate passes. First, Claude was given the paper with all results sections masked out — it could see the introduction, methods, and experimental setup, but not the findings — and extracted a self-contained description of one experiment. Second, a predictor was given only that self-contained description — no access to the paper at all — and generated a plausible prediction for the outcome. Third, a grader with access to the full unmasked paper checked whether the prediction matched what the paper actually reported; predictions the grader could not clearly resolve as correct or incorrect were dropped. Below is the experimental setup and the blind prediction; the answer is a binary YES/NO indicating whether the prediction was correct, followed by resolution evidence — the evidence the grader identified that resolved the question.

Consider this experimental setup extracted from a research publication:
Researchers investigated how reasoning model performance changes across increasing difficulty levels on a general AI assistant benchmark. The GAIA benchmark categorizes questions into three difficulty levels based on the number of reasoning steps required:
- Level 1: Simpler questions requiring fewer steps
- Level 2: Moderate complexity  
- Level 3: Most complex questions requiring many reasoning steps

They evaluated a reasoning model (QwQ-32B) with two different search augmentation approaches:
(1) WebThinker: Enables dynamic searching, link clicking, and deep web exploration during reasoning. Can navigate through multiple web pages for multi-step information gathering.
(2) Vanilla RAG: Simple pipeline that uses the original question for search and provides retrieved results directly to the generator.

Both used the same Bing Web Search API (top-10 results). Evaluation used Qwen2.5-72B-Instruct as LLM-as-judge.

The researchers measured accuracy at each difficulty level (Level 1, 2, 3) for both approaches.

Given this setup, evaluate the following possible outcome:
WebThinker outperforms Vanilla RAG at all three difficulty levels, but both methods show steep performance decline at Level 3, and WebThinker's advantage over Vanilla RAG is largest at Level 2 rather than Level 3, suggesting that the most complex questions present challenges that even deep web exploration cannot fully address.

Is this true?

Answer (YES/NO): YES